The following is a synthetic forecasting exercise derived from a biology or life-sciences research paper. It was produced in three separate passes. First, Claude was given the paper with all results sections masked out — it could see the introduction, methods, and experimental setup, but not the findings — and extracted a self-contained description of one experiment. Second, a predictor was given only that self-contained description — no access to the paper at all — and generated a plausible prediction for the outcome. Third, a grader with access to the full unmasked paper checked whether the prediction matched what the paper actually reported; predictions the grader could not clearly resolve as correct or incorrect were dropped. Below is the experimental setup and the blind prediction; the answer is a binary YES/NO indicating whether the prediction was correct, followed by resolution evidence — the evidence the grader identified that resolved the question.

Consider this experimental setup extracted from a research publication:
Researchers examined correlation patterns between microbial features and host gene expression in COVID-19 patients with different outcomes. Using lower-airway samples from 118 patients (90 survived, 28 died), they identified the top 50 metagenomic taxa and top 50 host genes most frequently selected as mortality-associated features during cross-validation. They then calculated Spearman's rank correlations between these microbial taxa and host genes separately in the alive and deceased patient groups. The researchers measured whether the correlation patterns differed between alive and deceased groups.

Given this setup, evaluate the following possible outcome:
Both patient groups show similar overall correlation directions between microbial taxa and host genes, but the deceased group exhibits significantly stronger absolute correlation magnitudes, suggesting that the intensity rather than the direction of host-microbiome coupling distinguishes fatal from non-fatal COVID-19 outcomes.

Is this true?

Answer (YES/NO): NO